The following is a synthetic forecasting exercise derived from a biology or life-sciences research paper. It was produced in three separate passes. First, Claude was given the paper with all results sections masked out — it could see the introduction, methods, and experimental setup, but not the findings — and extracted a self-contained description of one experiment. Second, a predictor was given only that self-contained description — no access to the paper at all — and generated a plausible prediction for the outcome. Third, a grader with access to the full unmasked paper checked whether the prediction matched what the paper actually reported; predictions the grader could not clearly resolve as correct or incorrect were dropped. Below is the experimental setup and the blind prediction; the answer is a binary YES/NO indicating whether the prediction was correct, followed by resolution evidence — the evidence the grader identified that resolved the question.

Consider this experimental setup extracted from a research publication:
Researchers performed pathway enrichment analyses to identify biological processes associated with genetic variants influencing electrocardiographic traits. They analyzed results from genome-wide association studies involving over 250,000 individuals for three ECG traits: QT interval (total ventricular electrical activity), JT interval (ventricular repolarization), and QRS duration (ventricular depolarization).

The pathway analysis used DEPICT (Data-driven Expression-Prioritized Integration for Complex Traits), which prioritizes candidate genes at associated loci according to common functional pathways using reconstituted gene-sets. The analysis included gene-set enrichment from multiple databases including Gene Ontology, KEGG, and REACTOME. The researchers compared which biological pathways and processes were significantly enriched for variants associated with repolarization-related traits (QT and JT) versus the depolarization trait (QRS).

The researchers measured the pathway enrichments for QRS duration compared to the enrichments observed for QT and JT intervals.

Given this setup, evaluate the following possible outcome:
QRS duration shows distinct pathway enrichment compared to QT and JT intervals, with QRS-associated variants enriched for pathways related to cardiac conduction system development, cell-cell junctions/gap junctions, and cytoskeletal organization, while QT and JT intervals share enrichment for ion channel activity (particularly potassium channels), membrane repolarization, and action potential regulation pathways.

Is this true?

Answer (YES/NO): NO